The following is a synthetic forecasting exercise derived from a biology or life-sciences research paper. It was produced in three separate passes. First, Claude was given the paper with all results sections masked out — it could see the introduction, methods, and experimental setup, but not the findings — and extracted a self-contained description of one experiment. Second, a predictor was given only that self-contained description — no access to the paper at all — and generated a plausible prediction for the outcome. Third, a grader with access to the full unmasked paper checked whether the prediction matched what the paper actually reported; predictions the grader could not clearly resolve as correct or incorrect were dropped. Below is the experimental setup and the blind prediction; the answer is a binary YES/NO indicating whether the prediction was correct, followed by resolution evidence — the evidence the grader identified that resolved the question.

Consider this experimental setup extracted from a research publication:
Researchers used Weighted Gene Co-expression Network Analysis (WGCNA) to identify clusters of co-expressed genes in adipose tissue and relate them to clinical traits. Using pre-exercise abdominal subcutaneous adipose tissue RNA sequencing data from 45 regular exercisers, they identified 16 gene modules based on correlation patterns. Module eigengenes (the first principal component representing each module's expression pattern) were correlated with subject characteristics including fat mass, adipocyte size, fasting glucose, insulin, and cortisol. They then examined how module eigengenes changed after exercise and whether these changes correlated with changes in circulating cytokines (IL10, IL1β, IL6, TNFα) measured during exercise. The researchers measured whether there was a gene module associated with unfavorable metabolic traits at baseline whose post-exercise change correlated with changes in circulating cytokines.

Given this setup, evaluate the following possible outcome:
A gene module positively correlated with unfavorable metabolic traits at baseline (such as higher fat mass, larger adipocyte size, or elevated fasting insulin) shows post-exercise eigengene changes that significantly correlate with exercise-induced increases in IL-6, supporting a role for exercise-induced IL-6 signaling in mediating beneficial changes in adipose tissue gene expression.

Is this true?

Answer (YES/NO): YES